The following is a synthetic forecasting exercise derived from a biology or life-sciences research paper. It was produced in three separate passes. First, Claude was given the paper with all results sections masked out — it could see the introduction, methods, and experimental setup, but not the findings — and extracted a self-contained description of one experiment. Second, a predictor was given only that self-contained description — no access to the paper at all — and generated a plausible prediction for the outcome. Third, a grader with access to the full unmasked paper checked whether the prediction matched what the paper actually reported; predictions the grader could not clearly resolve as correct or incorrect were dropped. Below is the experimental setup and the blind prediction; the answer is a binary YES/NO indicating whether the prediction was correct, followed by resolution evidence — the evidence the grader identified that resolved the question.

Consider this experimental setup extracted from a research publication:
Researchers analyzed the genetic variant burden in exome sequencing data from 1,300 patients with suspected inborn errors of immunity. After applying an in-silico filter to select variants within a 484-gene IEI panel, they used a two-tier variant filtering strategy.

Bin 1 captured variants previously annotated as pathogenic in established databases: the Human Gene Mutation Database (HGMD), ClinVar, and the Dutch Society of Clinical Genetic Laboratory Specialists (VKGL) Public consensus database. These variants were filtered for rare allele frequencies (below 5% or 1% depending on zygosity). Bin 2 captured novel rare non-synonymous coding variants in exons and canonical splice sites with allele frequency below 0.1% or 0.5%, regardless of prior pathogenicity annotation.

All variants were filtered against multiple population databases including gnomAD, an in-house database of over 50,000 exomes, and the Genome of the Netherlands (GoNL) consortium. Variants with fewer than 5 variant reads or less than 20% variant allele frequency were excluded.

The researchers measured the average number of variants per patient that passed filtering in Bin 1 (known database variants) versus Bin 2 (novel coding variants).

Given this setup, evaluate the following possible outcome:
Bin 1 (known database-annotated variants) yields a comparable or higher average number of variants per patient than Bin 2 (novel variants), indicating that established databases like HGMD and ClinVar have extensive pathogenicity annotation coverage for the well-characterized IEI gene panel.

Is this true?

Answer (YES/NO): NO